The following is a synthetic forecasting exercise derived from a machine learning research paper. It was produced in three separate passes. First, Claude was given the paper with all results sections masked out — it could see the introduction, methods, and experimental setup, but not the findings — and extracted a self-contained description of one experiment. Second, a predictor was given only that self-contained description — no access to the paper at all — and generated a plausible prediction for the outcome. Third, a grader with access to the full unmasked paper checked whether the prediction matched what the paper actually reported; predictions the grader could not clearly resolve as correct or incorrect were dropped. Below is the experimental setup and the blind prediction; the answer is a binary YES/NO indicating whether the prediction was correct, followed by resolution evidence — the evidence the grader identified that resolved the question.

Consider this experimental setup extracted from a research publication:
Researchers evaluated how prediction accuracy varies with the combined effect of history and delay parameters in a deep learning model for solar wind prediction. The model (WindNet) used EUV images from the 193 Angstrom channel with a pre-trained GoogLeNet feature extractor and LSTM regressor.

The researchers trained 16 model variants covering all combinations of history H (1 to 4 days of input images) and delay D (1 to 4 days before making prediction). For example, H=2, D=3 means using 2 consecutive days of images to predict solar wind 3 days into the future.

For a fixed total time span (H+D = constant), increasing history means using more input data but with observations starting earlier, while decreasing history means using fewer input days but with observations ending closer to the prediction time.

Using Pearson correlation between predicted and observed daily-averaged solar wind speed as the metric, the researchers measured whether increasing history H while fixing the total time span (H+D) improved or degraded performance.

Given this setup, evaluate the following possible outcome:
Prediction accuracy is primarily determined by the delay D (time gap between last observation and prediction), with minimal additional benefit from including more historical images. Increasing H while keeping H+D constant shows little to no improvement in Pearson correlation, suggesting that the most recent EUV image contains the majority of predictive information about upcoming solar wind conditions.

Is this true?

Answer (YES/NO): NO